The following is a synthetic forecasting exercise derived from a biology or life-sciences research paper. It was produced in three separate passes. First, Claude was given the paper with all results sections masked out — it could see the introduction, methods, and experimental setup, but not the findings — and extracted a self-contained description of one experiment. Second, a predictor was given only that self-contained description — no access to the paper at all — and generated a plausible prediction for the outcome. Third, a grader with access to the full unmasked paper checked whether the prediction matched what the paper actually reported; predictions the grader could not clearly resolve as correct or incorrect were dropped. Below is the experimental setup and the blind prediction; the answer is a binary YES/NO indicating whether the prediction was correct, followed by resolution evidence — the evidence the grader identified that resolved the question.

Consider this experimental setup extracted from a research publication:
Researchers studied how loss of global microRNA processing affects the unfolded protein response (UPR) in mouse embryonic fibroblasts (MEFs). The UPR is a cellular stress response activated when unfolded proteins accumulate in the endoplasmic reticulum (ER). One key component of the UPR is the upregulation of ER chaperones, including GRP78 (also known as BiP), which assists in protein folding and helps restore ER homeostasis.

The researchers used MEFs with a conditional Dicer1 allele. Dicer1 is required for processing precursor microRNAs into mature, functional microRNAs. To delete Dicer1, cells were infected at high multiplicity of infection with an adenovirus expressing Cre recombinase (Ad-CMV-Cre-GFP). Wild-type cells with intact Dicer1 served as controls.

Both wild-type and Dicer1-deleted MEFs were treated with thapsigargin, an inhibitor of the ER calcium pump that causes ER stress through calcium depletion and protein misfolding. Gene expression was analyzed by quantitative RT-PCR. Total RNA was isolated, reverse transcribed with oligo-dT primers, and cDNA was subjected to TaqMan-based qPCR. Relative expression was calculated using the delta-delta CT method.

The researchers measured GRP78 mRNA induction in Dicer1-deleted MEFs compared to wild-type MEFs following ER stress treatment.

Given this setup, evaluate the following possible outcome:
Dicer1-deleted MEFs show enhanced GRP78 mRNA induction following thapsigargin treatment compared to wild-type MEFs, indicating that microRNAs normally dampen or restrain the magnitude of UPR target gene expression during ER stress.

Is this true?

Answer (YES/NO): YES